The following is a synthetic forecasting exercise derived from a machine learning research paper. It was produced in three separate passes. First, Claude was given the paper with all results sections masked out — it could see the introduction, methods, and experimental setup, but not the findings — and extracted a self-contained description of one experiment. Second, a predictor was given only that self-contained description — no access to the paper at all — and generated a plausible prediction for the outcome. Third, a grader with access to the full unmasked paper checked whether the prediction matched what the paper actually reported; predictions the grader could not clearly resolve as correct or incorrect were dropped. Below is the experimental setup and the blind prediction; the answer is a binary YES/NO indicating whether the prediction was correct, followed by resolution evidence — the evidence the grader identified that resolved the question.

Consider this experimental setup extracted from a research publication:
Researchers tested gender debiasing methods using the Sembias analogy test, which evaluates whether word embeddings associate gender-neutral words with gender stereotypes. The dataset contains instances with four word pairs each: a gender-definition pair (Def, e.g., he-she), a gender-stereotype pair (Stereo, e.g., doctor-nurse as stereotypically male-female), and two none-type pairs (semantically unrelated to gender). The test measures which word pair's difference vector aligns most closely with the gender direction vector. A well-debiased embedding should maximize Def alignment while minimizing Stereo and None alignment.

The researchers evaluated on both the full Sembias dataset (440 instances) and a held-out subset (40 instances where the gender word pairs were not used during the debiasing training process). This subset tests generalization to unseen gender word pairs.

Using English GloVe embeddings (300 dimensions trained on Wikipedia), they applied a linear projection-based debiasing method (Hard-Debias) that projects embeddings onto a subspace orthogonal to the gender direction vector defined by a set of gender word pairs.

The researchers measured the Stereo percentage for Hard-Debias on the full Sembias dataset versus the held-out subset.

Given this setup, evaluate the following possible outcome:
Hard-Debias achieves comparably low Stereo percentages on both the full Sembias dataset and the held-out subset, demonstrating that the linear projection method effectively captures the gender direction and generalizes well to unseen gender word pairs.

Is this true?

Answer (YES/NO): NO